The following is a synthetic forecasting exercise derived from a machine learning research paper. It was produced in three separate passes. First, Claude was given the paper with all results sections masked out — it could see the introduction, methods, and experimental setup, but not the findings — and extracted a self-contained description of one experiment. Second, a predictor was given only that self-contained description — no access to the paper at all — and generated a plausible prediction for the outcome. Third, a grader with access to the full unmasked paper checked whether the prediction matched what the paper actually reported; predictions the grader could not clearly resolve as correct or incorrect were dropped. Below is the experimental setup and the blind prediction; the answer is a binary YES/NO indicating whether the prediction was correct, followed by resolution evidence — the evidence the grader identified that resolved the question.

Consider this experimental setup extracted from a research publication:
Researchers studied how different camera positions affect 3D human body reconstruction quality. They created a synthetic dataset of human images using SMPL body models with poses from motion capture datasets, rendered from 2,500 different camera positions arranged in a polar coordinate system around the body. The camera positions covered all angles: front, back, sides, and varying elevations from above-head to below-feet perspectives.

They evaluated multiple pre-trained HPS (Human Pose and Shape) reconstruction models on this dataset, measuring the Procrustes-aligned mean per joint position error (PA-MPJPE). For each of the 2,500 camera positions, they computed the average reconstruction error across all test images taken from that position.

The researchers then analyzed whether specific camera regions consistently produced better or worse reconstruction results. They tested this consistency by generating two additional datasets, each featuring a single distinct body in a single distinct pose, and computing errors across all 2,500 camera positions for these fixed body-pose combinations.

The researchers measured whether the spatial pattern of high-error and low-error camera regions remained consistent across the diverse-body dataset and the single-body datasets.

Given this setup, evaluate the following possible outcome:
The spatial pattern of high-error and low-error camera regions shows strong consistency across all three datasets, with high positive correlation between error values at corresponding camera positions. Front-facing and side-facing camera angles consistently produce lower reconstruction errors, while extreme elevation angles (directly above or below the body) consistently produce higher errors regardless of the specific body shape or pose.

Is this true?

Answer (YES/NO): NO